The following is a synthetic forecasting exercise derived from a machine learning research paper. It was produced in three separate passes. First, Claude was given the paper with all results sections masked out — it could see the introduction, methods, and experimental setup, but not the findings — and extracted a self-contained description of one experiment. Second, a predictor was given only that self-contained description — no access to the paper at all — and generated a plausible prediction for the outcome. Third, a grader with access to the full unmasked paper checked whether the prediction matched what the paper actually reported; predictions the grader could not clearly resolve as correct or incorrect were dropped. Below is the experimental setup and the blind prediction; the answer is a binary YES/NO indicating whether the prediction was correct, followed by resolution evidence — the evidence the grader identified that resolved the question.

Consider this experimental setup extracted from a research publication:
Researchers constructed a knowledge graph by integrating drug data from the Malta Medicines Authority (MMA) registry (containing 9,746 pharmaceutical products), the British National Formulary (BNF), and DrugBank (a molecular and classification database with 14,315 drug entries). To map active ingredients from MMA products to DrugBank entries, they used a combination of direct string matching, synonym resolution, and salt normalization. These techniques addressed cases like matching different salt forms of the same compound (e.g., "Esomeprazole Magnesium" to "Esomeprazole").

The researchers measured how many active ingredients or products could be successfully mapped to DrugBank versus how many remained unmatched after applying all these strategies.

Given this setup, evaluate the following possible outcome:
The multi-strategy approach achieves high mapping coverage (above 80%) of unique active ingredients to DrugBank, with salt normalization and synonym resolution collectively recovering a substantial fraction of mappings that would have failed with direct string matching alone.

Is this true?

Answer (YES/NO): NO